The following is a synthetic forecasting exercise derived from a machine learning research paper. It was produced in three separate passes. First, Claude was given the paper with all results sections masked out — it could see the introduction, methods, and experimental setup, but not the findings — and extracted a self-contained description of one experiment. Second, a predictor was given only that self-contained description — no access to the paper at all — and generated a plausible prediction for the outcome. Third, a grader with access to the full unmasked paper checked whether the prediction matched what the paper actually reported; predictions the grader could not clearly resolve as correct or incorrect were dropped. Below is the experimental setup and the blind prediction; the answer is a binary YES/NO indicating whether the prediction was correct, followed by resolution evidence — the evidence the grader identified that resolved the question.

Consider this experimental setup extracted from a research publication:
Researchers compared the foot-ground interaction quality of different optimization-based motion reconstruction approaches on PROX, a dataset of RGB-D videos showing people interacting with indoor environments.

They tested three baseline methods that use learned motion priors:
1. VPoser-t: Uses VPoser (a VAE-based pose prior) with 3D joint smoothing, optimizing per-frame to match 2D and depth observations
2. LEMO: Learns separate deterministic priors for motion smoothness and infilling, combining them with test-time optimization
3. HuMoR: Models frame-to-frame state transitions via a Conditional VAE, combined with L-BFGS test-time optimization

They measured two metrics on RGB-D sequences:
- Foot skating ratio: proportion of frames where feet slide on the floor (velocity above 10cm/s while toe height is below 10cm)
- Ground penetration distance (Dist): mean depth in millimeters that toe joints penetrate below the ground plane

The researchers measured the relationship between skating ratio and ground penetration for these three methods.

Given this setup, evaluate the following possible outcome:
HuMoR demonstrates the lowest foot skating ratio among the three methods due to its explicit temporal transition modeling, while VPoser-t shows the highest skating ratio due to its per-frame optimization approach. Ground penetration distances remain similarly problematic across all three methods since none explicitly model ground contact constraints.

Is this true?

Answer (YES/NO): NO